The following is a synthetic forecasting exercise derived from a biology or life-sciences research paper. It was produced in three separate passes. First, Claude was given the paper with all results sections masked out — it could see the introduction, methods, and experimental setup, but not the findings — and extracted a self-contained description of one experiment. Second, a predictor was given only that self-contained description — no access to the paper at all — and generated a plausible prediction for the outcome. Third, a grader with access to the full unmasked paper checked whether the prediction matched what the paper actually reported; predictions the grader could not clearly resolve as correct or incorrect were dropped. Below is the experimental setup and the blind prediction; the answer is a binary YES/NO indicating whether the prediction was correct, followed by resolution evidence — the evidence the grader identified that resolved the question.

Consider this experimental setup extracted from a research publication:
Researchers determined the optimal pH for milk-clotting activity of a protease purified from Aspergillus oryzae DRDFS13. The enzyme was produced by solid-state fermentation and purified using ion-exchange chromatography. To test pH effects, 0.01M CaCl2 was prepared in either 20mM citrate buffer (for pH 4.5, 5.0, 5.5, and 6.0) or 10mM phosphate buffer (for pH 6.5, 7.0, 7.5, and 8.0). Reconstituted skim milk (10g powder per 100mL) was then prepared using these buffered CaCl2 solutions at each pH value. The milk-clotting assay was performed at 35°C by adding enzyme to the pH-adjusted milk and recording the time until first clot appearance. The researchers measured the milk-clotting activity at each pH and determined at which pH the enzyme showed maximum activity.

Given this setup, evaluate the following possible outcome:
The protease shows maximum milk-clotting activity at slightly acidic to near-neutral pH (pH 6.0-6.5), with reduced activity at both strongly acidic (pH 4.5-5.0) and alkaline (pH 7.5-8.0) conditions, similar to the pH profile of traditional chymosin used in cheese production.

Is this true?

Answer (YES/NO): NO